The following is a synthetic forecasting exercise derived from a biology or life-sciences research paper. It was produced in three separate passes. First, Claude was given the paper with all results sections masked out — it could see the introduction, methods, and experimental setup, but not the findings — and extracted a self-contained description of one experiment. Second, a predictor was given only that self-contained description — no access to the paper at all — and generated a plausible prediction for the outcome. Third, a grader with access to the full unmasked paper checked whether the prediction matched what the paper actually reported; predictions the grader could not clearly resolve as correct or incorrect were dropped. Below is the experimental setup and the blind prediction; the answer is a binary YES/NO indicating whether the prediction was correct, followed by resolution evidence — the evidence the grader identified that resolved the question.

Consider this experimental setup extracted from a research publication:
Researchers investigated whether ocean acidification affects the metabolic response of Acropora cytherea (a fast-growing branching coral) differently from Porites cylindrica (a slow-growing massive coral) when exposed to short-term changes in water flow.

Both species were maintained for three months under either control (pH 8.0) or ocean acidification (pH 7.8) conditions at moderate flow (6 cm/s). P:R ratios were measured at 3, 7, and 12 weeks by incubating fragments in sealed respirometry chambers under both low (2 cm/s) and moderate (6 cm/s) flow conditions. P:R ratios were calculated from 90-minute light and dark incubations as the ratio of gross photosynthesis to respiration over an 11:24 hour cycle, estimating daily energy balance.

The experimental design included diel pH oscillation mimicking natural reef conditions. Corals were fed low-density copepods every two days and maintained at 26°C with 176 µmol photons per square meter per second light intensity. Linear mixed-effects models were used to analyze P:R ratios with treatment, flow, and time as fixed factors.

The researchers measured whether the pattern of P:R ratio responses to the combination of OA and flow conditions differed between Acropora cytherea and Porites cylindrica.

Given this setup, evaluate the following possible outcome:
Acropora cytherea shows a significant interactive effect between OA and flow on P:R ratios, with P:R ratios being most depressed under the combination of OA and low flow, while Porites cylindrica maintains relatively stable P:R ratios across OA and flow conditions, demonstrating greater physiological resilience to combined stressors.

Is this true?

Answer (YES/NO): NO